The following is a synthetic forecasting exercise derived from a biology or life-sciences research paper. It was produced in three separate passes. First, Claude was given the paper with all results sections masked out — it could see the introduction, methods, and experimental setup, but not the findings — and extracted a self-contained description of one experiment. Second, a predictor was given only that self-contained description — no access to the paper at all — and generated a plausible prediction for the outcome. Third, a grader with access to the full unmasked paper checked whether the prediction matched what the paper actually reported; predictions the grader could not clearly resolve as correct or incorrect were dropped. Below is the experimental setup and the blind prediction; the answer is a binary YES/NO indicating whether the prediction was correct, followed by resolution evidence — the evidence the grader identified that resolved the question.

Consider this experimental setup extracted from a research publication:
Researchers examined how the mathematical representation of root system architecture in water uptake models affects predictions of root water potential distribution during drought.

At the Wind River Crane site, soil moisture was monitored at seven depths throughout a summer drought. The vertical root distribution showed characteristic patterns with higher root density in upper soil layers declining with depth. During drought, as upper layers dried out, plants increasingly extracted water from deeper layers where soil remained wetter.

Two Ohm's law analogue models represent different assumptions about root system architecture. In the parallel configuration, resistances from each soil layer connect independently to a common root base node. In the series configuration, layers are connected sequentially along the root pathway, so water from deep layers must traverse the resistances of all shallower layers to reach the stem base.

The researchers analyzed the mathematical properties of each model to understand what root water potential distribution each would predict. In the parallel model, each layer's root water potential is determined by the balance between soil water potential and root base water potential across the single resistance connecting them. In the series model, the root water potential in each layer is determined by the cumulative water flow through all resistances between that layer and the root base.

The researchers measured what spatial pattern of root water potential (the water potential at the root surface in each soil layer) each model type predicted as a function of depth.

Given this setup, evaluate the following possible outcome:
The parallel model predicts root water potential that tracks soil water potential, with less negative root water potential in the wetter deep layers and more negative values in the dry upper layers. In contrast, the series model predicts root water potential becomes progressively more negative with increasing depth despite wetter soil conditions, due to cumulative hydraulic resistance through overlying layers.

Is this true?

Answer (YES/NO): NO